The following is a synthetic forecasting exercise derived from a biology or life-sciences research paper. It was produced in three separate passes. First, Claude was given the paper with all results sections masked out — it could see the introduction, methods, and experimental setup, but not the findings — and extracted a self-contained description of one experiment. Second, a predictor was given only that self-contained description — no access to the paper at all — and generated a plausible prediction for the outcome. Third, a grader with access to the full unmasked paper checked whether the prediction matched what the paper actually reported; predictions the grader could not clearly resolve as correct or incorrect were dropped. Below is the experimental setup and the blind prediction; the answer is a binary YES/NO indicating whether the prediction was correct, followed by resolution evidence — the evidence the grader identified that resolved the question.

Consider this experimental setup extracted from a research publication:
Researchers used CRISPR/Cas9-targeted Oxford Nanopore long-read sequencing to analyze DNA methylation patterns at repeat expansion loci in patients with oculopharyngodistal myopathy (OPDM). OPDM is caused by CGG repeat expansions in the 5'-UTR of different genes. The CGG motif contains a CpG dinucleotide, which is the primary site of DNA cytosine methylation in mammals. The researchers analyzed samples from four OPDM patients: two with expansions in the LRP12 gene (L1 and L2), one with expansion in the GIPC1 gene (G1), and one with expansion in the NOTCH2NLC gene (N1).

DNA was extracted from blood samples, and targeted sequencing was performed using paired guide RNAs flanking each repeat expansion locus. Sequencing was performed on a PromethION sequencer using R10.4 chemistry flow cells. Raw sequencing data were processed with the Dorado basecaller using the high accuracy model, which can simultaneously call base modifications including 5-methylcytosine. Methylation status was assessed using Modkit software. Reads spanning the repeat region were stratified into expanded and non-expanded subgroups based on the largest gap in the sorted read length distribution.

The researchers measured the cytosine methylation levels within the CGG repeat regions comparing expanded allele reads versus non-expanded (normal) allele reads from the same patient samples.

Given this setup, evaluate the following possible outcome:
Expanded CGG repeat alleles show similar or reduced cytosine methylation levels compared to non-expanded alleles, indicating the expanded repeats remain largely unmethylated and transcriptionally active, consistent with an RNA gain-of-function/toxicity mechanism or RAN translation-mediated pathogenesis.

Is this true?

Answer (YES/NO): NO